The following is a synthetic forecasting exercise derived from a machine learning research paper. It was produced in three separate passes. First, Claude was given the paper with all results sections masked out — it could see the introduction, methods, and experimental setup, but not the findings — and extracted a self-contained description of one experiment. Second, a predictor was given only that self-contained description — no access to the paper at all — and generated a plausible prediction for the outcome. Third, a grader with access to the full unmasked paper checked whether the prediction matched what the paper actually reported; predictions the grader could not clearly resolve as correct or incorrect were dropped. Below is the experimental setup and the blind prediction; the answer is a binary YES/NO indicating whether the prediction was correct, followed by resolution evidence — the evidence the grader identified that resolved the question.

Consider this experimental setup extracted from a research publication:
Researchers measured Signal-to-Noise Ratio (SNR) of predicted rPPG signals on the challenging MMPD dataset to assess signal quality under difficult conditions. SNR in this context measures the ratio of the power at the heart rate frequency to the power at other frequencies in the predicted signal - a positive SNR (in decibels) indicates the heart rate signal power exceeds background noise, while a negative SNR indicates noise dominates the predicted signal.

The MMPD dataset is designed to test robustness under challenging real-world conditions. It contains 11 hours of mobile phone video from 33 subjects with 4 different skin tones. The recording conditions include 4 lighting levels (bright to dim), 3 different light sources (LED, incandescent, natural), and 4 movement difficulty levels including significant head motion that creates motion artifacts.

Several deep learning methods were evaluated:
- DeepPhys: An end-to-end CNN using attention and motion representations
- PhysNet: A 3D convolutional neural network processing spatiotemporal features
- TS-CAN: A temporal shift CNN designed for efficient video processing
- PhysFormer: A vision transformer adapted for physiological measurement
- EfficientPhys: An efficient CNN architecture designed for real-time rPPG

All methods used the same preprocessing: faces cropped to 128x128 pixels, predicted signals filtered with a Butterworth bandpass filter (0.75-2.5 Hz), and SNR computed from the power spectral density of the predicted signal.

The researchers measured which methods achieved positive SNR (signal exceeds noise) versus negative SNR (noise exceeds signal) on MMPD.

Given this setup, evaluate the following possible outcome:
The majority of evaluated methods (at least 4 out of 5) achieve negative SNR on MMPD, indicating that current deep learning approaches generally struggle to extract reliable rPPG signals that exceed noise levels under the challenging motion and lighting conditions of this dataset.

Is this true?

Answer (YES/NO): YES